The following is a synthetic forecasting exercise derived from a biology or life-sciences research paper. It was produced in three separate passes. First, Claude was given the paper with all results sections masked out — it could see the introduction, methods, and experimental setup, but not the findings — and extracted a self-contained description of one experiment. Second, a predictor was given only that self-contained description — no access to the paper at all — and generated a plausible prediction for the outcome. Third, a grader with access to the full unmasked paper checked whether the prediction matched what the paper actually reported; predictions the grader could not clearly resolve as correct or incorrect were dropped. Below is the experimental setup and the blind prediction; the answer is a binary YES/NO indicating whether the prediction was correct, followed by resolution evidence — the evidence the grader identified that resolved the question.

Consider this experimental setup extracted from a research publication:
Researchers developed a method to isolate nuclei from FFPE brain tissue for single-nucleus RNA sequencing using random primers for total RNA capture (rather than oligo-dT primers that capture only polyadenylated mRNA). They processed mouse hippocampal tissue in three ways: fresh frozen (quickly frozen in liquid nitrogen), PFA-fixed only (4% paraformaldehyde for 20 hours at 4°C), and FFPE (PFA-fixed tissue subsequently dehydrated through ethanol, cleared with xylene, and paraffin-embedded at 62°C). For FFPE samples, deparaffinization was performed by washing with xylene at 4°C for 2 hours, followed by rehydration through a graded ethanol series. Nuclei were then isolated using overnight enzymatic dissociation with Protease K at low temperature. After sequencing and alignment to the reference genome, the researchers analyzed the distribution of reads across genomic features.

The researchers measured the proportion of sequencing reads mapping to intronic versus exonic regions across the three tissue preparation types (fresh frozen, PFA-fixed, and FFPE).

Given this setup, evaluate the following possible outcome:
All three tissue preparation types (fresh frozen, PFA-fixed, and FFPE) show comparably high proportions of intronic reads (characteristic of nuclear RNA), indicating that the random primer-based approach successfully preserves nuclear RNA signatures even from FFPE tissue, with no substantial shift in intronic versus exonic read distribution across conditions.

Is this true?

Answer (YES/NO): NO